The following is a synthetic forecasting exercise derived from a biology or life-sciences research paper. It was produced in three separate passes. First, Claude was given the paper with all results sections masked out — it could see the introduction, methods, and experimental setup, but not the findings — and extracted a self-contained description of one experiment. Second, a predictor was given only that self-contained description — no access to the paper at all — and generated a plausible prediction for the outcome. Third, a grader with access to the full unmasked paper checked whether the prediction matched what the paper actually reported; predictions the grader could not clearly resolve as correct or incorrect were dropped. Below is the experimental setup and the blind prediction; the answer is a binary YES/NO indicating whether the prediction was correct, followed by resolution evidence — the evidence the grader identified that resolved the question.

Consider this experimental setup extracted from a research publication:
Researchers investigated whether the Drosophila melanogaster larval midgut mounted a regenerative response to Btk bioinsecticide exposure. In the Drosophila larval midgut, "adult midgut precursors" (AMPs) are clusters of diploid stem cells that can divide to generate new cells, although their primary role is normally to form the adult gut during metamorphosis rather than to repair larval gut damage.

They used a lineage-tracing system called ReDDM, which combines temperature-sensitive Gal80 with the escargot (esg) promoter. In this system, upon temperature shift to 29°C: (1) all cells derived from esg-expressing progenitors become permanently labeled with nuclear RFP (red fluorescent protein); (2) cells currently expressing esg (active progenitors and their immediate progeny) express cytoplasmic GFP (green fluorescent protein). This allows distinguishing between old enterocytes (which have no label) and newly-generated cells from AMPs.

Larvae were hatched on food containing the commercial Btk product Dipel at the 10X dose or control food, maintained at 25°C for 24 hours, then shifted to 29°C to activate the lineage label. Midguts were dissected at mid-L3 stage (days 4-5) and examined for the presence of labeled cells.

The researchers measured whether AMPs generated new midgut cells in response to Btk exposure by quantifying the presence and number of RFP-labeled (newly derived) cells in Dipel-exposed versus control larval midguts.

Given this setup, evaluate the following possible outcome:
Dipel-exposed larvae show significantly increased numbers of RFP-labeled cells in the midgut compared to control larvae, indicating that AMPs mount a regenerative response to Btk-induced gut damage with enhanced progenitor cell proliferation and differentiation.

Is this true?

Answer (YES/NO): YES